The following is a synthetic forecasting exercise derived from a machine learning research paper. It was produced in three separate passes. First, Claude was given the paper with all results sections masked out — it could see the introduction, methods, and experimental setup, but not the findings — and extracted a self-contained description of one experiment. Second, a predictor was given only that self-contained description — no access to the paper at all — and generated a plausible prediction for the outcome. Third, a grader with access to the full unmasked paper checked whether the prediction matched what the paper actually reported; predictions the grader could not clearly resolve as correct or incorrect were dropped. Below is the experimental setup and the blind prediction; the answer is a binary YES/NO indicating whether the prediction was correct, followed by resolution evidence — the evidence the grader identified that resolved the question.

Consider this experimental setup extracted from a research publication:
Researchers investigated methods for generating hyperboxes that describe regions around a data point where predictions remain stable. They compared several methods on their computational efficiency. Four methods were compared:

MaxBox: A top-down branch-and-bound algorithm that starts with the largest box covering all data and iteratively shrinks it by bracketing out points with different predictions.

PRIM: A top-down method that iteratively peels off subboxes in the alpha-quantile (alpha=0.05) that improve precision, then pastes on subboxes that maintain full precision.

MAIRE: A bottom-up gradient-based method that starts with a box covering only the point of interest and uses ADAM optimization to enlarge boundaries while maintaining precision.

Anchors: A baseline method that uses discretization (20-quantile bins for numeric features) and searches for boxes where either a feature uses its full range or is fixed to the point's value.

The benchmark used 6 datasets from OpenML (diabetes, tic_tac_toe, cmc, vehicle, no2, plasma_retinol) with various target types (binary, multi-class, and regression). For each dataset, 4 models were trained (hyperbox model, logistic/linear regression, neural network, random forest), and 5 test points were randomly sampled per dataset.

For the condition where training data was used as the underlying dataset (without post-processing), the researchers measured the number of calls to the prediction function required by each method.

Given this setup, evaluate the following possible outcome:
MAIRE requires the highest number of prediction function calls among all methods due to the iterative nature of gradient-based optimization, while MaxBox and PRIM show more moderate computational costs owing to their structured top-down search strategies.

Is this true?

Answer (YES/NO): NO